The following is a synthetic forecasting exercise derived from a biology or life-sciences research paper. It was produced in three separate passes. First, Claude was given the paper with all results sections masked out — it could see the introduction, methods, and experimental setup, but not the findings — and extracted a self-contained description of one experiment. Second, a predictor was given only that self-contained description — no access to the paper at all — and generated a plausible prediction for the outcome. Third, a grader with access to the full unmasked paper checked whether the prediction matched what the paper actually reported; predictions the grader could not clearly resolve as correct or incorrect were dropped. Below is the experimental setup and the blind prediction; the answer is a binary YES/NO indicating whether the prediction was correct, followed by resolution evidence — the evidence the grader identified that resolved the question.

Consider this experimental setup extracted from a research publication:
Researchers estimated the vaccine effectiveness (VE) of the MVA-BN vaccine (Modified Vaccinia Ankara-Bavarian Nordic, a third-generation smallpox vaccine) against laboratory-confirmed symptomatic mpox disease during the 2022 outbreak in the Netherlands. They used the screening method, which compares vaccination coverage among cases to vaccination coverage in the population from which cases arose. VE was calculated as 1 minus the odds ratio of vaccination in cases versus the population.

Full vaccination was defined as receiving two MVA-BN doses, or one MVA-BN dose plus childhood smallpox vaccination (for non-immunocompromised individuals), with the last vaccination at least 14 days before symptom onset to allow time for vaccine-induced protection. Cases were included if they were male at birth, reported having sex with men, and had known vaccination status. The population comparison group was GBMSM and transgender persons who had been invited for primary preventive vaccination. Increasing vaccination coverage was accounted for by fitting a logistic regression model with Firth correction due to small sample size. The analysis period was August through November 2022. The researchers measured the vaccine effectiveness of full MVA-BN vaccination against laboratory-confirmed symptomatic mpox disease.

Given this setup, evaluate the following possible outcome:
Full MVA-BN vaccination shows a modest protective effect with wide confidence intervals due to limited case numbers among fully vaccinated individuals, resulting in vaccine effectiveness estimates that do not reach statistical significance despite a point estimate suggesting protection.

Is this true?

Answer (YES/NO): NO